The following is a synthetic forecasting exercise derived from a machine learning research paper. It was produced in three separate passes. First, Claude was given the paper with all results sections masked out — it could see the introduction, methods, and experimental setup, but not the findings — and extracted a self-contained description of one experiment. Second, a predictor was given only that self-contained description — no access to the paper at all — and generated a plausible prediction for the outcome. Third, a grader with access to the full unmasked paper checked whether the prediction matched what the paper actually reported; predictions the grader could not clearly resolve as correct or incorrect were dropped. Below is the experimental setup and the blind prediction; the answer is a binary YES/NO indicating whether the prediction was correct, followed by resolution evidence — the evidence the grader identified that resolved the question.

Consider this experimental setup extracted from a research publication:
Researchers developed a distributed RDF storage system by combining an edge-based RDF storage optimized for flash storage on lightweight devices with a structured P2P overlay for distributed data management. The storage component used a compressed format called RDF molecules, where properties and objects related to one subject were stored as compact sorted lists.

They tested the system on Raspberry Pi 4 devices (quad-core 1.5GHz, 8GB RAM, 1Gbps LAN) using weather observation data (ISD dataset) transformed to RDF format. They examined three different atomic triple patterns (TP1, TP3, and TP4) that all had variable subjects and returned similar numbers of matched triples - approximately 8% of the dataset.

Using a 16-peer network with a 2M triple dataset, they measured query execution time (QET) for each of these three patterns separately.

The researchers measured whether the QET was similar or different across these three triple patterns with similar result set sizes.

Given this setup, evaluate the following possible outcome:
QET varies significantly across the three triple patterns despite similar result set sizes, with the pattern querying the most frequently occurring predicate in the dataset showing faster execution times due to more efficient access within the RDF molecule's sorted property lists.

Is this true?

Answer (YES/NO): NO